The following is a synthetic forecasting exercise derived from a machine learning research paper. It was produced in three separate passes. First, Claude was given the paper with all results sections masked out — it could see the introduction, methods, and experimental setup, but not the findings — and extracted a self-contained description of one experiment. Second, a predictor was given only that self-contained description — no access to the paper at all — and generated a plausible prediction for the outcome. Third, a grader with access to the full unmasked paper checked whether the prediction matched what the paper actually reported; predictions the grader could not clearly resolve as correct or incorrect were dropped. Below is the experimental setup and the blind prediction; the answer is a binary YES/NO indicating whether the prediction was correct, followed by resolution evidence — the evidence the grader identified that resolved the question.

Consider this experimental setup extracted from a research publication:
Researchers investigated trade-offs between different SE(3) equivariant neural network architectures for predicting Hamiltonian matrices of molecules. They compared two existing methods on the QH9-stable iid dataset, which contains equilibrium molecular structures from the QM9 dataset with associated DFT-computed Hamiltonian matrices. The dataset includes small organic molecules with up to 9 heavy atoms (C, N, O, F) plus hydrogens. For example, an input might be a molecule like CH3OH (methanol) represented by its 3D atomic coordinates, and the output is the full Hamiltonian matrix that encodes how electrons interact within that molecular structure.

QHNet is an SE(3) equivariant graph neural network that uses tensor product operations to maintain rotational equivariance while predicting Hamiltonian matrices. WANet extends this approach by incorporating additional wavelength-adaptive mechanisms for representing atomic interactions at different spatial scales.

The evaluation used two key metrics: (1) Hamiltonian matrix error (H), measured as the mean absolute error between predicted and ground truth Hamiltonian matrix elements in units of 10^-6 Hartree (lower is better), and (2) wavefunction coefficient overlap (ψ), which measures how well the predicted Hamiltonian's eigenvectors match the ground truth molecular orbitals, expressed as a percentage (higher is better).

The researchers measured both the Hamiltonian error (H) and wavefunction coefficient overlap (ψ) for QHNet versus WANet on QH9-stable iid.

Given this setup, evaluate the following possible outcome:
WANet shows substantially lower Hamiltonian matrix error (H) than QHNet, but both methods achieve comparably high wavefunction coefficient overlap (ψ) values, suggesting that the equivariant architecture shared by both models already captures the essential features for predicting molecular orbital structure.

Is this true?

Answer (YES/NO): NO